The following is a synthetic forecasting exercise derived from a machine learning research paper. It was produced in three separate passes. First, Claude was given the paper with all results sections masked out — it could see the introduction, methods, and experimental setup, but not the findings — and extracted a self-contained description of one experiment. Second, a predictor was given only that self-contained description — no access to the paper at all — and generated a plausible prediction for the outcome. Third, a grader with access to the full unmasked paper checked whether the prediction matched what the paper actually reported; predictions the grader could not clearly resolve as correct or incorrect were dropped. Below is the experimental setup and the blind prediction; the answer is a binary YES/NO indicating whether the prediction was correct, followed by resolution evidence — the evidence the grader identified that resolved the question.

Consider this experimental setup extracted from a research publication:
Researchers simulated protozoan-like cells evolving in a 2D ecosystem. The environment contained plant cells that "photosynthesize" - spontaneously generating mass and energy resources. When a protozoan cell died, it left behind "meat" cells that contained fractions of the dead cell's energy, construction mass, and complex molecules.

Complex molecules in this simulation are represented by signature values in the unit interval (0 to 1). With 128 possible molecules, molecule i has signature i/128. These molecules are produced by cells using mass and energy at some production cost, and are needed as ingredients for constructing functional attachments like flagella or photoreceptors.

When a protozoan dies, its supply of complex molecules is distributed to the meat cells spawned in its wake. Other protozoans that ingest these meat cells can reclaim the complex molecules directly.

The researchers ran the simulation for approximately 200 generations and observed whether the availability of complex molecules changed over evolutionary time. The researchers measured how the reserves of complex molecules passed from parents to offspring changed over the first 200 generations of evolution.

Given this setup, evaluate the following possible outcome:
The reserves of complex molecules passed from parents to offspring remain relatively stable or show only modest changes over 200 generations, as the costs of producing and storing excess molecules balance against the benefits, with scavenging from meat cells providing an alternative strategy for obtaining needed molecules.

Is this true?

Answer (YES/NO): NO